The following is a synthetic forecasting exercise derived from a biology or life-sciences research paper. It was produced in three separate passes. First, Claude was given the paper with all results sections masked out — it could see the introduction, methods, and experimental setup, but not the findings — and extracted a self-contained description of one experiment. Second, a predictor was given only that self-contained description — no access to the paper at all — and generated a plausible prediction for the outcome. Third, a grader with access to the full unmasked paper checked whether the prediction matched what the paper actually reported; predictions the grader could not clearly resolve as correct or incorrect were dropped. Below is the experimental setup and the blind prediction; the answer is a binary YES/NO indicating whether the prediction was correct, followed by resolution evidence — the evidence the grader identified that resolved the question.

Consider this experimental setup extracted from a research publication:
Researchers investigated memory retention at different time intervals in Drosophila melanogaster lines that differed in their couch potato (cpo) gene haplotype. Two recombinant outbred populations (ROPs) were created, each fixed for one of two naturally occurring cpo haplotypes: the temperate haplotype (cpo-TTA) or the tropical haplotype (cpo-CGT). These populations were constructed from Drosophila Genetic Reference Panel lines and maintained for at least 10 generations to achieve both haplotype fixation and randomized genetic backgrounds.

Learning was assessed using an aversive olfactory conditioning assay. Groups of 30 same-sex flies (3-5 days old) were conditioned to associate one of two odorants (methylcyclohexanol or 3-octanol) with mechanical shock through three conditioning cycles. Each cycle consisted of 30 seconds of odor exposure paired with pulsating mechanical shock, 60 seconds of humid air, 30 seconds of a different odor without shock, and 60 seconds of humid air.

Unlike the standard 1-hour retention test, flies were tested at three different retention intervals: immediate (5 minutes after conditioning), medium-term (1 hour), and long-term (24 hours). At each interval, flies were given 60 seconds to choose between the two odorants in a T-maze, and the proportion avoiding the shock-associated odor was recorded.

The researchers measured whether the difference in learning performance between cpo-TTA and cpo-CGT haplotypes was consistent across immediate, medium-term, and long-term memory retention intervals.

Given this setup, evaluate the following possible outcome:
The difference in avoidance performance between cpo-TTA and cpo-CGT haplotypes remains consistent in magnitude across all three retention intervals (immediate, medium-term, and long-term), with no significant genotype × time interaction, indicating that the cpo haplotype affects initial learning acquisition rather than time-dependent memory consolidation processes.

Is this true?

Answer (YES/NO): YES